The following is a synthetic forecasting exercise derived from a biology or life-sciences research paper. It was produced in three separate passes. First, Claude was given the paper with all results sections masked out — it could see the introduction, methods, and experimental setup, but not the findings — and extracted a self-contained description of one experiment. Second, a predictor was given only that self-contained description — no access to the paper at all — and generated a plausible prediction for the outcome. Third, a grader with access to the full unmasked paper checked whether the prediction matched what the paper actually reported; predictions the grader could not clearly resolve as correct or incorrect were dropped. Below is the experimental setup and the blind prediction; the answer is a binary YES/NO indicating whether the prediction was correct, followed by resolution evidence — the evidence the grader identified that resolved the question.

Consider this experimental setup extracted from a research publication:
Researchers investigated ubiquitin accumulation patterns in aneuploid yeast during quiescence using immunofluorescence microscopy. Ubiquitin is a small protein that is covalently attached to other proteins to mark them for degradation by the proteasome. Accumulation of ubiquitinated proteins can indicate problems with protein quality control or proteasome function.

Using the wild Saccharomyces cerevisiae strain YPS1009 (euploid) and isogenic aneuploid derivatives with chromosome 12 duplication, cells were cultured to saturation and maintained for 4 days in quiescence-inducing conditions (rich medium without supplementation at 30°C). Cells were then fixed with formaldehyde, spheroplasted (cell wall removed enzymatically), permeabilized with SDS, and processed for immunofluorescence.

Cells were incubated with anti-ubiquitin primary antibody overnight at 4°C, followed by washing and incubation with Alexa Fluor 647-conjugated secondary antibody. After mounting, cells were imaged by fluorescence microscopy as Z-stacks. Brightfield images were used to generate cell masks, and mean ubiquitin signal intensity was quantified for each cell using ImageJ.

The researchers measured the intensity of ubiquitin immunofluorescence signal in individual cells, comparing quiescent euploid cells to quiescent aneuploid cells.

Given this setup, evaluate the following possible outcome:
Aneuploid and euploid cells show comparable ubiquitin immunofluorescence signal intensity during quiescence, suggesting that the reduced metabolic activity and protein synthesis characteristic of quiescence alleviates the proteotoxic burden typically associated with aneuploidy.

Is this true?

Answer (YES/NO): NO